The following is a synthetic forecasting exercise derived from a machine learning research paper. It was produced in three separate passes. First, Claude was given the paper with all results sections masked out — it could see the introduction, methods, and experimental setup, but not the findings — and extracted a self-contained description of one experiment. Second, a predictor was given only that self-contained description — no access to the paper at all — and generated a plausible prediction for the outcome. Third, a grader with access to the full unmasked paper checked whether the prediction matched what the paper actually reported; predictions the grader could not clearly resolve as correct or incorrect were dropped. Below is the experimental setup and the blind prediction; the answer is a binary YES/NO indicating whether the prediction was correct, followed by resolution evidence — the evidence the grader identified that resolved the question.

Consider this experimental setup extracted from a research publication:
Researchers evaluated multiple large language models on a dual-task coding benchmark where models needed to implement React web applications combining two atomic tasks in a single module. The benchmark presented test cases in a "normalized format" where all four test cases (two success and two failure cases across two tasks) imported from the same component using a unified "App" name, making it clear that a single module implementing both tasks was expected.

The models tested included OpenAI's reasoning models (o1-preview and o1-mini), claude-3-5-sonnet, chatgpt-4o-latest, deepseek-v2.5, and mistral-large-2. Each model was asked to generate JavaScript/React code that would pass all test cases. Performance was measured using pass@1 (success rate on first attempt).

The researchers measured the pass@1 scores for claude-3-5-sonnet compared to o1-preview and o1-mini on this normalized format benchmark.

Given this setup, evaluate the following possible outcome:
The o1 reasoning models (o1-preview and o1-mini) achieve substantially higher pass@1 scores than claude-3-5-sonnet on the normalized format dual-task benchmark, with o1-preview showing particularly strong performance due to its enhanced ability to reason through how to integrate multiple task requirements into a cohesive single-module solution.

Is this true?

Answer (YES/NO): NO